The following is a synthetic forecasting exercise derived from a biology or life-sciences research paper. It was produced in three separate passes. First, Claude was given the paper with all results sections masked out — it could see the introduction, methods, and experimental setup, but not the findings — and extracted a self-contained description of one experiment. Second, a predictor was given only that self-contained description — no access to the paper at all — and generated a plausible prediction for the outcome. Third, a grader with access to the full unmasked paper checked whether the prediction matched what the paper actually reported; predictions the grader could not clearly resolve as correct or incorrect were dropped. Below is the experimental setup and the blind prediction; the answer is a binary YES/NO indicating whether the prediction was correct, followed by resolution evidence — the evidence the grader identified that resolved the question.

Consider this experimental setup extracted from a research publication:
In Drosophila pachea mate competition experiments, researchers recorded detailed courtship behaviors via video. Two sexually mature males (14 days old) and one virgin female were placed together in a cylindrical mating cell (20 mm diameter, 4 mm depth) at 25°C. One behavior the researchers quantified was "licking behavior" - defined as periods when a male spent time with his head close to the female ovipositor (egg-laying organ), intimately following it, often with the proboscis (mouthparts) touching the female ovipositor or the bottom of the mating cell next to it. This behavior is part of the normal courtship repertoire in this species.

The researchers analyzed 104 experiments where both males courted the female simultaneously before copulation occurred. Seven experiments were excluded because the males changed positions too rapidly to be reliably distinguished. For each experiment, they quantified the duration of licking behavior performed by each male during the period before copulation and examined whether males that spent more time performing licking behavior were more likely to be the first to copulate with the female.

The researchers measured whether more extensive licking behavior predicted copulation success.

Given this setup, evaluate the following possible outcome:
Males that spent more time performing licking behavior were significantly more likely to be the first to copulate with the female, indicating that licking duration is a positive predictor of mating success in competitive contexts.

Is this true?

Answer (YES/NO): YES